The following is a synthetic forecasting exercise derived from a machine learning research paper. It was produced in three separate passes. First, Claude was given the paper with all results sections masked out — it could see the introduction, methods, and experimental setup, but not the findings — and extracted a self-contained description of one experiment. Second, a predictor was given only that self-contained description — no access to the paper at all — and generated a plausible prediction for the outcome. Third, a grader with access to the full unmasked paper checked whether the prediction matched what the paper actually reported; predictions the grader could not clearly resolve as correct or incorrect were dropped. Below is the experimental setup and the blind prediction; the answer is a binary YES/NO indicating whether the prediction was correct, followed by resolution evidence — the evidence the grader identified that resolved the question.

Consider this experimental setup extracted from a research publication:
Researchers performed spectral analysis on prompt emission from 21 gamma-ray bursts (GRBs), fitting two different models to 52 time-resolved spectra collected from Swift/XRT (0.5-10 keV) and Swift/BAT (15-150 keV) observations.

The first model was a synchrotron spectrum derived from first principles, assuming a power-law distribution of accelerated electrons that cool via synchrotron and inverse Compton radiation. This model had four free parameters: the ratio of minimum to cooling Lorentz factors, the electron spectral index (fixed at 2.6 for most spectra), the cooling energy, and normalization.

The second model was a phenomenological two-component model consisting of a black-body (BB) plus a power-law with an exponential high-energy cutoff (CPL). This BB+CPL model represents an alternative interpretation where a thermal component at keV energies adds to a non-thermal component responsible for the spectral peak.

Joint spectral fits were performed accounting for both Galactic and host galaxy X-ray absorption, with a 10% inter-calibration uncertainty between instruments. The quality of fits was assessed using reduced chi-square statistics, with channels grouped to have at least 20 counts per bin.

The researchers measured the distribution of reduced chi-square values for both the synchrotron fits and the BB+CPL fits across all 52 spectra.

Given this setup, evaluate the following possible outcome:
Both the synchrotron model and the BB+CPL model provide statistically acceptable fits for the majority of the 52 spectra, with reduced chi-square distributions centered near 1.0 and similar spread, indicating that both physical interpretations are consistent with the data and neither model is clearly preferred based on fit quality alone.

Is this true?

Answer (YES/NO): YES